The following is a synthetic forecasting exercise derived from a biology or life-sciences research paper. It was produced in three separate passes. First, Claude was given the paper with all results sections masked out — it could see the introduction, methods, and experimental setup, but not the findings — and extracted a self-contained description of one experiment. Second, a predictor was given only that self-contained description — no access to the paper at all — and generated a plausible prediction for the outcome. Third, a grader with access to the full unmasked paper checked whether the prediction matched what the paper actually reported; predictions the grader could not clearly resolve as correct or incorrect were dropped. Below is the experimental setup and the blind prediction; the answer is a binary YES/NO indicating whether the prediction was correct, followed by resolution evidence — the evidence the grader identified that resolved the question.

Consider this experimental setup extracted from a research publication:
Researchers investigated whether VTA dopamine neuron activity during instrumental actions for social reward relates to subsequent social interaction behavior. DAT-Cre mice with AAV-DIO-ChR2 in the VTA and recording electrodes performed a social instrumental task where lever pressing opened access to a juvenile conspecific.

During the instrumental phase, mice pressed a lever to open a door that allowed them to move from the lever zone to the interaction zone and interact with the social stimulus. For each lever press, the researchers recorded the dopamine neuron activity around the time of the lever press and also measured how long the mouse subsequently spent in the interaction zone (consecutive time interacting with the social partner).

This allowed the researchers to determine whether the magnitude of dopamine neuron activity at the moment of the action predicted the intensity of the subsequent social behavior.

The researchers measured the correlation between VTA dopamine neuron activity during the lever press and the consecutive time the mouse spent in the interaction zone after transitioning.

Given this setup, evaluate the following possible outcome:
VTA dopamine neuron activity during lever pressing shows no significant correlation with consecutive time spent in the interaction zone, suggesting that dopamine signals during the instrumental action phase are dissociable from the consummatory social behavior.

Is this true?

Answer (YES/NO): NO